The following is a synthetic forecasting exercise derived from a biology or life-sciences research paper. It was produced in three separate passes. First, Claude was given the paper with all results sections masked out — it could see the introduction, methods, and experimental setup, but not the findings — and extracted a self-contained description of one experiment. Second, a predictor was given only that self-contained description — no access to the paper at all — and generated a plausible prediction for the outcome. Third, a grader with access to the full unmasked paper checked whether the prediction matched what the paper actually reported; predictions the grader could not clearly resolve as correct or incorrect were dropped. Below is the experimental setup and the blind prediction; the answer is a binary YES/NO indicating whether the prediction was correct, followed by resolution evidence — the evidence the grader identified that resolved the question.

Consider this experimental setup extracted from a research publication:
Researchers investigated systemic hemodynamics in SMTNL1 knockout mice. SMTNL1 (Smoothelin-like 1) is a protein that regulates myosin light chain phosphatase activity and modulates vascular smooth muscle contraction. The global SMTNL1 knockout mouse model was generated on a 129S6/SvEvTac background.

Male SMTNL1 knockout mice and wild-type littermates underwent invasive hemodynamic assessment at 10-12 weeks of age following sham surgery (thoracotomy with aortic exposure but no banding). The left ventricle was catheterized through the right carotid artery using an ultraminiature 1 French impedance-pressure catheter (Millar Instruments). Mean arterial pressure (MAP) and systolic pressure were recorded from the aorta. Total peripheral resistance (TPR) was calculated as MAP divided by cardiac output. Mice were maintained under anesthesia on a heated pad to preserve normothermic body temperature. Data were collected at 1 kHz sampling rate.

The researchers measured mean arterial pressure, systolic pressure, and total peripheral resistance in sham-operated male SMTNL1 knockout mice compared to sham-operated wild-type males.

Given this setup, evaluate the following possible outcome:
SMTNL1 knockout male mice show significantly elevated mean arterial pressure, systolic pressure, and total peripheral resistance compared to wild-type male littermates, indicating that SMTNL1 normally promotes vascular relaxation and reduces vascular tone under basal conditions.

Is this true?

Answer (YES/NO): YES